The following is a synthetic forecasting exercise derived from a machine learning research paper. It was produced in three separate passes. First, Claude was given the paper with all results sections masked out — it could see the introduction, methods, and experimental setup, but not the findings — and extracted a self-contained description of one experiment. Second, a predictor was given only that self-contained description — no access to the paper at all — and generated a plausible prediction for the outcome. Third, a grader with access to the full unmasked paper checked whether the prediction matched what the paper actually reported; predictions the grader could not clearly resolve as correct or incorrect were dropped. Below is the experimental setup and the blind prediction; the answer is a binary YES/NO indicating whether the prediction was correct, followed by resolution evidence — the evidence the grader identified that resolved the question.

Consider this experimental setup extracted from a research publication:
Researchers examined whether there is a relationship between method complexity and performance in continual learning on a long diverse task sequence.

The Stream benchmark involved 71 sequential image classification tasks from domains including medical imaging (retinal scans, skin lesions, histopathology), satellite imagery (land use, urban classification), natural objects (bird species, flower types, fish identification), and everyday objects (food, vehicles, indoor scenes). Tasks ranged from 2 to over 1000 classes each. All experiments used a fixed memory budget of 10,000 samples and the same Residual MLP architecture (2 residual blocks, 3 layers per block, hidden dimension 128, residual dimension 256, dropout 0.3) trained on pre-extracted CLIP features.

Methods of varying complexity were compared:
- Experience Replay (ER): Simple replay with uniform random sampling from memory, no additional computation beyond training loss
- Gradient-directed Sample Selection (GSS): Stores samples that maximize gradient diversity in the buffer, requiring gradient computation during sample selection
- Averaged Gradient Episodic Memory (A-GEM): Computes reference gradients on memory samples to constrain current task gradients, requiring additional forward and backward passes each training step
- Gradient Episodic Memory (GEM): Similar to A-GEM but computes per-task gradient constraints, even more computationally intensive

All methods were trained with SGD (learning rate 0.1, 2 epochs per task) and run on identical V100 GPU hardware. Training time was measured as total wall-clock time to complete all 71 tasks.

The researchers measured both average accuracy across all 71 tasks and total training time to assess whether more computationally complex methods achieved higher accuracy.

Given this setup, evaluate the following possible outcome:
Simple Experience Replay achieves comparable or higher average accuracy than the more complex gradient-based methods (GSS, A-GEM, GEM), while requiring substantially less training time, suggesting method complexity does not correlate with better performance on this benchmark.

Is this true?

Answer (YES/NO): YES